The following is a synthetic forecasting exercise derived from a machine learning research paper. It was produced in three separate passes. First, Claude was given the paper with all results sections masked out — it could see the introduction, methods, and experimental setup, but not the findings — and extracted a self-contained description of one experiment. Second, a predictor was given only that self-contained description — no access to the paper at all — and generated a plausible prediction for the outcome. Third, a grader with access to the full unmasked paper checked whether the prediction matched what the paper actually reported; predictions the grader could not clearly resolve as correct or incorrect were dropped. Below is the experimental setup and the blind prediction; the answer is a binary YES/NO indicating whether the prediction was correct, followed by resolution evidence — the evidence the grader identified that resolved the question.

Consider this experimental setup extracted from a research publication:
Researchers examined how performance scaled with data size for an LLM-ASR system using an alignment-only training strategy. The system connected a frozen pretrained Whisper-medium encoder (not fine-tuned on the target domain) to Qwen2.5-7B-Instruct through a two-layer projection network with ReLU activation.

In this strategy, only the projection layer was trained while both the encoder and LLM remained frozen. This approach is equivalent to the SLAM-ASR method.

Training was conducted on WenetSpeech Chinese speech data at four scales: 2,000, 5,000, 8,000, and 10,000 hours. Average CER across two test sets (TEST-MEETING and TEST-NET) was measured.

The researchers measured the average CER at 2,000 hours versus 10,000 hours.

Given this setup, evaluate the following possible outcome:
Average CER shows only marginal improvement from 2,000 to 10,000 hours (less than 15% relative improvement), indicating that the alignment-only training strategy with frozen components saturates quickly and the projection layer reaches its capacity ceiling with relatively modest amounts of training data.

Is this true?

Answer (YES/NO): YES